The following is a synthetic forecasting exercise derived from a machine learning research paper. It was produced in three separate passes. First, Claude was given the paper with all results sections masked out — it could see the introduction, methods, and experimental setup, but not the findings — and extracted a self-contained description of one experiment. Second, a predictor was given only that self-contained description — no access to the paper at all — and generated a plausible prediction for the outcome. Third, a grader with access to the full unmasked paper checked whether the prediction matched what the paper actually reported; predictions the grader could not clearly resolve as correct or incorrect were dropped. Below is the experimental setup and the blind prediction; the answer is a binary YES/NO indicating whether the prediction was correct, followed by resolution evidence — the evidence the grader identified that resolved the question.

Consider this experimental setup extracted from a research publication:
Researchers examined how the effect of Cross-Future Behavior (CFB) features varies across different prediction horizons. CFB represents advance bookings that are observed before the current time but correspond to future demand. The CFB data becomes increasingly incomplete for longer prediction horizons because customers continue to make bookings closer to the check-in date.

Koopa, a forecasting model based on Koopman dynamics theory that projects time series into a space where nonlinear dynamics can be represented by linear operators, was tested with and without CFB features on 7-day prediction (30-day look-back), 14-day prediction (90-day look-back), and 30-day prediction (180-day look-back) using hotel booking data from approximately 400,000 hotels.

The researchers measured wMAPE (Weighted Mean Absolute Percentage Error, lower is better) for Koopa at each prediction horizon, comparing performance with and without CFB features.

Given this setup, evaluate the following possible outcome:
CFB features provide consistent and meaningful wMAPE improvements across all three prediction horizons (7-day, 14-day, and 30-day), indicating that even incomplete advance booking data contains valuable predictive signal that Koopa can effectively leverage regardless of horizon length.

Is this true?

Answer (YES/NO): NO